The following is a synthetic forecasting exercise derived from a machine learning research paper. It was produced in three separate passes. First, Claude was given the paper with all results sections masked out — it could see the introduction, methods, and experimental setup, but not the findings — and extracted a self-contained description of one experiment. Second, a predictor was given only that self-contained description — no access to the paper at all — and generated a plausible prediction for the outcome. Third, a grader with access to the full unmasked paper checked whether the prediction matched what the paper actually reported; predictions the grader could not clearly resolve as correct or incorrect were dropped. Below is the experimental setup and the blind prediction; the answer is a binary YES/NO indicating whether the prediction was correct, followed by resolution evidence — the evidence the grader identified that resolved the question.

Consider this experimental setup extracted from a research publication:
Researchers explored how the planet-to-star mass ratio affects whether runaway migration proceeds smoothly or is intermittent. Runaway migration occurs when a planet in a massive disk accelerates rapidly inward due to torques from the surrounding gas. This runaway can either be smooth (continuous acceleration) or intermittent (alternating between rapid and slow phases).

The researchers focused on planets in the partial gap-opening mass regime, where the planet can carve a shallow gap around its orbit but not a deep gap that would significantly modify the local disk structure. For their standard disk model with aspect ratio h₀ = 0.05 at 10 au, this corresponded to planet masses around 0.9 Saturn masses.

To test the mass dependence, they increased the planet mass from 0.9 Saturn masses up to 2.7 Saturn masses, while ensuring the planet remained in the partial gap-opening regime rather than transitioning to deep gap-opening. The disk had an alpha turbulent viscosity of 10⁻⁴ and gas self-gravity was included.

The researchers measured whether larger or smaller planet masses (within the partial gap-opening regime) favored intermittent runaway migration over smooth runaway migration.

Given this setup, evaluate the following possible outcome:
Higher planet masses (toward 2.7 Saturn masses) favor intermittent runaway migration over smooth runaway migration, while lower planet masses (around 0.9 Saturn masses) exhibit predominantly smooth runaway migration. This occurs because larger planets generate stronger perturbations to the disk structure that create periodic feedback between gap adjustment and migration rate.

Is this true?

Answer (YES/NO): YES